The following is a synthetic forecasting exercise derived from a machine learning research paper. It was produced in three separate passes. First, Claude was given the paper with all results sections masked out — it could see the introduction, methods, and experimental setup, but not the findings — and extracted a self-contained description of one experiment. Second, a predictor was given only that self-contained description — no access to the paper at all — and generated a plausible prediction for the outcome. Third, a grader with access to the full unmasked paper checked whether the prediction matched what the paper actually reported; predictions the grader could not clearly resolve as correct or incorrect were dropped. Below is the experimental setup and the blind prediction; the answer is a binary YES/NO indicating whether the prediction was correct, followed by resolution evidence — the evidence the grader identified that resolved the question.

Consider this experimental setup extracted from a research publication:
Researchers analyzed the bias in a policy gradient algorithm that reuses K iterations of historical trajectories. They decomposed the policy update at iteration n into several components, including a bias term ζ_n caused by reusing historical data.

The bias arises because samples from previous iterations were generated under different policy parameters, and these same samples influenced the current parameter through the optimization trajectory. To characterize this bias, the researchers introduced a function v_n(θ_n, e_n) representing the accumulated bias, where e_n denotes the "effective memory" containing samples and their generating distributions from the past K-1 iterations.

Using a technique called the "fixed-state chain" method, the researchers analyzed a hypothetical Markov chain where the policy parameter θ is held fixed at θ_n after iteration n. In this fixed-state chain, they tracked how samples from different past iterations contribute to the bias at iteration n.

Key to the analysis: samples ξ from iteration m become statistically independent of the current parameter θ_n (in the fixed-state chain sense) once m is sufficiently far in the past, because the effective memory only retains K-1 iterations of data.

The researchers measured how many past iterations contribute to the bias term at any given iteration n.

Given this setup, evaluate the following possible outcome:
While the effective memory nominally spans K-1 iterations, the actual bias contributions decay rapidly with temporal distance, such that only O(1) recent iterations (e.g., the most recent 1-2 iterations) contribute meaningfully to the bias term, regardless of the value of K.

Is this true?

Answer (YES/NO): NO